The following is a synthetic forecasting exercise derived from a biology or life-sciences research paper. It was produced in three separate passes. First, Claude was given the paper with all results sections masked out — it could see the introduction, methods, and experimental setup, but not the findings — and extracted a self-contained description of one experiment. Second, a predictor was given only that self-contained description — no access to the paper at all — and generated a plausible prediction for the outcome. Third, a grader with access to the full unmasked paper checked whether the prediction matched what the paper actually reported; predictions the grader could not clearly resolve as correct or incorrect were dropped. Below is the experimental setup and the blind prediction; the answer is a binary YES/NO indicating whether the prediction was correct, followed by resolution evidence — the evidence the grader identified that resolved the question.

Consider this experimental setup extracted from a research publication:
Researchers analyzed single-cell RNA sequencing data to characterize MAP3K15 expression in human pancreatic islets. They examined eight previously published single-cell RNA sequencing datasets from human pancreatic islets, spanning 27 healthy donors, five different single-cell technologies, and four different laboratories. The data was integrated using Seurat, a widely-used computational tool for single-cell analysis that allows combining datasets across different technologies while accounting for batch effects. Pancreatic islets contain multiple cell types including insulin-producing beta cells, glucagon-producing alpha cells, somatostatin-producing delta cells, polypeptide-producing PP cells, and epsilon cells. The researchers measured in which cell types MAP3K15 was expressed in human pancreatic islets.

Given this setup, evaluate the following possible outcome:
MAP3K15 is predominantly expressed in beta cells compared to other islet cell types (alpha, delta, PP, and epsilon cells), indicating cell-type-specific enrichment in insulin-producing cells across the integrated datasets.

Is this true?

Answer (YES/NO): NO